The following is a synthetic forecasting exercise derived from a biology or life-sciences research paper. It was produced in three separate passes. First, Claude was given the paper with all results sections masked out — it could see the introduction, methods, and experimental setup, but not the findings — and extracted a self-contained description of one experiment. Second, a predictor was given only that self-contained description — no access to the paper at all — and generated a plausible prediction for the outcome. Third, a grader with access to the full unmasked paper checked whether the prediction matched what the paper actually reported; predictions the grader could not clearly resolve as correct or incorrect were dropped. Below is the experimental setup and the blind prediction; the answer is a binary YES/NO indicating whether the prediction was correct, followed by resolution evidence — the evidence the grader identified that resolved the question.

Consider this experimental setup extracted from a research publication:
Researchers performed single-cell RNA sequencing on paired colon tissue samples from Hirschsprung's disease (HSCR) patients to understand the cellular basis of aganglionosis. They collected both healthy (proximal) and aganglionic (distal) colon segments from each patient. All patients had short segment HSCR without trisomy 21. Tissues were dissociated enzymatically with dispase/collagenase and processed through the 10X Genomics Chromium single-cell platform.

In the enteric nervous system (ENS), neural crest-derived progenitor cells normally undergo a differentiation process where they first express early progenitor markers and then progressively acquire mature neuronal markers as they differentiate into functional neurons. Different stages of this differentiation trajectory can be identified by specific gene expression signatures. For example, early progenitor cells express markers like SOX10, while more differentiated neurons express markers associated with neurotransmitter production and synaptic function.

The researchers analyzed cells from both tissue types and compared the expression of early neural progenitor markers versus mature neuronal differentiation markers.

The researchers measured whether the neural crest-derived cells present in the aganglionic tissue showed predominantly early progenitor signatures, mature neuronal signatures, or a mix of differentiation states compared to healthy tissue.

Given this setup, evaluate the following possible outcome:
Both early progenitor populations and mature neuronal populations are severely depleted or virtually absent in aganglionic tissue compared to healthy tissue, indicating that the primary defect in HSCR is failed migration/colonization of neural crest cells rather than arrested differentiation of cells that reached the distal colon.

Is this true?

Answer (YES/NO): NO